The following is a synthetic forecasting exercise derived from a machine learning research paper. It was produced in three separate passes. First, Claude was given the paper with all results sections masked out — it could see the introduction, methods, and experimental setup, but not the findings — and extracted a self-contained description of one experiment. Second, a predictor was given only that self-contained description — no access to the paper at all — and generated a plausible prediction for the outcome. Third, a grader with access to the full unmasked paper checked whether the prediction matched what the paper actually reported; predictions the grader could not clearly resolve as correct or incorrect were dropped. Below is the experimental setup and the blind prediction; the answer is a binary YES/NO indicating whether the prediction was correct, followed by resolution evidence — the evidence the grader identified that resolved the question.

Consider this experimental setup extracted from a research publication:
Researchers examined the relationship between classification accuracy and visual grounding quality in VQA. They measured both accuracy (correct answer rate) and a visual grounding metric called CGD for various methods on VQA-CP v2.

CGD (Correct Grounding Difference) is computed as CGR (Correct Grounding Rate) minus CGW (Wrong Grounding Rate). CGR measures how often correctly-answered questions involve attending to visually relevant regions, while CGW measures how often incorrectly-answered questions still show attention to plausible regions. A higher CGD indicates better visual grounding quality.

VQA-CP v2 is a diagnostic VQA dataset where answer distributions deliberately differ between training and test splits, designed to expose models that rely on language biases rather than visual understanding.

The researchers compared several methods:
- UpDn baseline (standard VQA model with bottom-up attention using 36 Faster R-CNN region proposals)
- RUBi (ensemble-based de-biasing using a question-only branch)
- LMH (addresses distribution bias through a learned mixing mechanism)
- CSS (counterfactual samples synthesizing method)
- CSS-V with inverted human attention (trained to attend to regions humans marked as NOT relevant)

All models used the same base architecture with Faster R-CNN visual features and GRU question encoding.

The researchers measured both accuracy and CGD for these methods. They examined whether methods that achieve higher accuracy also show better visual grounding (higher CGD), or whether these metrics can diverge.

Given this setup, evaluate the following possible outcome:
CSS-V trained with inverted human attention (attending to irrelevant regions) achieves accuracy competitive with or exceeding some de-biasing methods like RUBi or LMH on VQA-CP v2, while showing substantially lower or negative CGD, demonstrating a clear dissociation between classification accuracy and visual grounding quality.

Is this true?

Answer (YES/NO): YES